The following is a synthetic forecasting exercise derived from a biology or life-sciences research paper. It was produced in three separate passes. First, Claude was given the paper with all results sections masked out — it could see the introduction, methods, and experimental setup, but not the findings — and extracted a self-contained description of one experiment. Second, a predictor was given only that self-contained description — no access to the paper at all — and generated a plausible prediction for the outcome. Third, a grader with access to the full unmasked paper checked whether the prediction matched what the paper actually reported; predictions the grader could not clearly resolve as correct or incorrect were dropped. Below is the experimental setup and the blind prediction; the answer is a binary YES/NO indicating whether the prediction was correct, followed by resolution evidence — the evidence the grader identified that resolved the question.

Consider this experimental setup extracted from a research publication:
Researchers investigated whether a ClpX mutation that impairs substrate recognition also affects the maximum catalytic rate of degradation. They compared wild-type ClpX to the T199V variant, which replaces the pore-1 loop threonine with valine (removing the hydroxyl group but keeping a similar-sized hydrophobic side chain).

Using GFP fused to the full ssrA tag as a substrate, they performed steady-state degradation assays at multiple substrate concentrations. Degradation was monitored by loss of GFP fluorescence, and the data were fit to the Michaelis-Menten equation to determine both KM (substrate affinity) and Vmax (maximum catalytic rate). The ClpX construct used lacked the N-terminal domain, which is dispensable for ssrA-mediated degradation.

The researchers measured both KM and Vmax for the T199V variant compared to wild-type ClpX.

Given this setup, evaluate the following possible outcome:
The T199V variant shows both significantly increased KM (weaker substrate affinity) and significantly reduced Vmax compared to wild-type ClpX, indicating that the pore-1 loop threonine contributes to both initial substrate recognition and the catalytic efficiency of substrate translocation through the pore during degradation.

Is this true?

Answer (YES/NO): NO